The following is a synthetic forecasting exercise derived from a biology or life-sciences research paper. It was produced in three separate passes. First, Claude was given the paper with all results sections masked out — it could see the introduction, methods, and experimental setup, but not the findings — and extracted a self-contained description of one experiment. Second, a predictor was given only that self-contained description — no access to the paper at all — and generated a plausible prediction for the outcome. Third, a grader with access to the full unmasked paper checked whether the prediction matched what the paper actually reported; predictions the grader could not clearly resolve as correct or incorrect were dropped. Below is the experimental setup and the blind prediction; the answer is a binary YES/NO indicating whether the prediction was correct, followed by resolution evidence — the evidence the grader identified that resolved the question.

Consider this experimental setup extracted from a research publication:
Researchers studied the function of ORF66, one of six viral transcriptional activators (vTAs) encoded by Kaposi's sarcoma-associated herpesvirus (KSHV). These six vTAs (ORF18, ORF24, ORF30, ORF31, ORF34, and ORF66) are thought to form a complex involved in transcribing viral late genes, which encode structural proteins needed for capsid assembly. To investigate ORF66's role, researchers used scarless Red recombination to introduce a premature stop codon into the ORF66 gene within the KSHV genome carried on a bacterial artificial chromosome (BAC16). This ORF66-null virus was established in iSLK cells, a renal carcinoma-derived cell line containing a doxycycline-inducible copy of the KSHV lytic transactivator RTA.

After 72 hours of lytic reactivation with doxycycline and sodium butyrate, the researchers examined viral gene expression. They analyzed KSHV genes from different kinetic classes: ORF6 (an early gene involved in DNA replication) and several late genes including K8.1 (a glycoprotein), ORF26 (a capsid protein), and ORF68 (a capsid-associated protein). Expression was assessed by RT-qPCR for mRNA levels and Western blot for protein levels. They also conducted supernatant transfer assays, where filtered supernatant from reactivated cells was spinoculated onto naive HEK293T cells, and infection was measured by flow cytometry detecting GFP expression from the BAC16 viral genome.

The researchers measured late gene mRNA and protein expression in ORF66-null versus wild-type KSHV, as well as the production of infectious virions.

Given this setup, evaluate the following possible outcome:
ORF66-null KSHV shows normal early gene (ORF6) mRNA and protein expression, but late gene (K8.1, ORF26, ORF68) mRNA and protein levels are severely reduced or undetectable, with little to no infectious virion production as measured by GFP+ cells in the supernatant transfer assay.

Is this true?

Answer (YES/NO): NO